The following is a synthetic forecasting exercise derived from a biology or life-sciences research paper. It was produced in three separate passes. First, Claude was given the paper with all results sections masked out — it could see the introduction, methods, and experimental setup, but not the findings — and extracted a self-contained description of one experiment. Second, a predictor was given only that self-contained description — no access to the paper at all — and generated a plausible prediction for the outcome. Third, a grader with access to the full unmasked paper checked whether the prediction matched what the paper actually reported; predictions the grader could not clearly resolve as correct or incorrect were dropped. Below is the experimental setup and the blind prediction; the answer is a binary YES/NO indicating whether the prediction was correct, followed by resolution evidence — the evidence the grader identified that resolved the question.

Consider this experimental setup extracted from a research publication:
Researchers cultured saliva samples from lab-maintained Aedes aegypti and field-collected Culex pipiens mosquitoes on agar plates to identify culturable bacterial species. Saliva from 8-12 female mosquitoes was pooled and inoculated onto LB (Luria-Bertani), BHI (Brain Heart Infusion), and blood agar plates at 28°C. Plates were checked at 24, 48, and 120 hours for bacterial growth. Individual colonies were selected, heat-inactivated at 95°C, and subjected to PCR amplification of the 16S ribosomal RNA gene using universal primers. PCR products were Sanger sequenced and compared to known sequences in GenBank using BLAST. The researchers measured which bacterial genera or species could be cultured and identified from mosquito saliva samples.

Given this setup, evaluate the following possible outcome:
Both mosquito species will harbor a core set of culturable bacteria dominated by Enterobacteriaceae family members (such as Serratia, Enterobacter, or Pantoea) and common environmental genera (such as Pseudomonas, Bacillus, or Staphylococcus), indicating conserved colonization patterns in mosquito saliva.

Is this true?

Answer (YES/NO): NO